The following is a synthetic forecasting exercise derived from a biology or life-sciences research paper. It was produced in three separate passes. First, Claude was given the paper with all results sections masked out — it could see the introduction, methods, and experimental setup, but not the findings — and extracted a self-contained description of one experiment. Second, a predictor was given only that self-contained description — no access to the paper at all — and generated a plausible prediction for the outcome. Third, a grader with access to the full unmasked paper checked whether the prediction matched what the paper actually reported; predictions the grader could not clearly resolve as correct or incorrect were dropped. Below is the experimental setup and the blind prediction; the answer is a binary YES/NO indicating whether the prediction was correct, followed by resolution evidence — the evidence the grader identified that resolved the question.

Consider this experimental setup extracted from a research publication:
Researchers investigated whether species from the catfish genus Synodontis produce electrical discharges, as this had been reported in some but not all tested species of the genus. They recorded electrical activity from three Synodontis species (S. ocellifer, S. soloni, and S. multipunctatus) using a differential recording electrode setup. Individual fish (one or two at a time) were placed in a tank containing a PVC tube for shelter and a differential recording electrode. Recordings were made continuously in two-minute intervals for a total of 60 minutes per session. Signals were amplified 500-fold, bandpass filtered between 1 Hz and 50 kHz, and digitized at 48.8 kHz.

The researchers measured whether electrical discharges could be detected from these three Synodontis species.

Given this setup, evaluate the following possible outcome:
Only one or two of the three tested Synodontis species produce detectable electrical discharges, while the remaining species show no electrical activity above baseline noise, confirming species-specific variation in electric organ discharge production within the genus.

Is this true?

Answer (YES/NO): NO